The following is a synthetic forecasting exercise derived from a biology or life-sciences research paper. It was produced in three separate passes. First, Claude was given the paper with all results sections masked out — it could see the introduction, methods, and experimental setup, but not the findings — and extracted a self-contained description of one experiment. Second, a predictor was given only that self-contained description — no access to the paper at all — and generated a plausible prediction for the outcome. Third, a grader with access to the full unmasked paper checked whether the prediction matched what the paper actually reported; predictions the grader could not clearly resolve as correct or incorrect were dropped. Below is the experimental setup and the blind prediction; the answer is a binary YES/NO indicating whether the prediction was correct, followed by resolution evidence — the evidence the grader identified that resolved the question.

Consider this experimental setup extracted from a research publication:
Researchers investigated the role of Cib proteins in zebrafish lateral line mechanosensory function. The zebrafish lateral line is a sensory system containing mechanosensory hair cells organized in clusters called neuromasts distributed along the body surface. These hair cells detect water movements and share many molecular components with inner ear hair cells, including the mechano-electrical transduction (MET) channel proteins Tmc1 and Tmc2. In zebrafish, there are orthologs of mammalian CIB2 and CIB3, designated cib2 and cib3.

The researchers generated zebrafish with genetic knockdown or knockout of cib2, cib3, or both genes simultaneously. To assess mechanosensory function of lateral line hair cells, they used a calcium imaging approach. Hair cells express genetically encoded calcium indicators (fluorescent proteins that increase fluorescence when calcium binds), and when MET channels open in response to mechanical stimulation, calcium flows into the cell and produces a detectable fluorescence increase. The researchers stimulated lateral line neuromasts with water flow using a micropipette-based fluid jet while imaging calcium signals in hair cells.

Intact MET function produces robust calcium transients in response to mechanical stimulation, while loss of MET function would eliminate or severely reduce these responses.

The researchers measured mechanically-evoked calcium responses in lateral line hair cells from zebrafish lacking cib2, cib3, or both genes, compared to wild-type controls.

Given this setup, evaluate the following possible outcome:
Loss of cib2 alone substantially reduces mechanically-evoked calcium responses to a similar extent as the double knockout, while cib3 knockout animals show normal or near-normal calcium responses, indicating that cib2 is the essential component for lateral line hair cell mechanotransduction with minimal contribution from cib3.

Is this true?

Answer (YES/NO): NO